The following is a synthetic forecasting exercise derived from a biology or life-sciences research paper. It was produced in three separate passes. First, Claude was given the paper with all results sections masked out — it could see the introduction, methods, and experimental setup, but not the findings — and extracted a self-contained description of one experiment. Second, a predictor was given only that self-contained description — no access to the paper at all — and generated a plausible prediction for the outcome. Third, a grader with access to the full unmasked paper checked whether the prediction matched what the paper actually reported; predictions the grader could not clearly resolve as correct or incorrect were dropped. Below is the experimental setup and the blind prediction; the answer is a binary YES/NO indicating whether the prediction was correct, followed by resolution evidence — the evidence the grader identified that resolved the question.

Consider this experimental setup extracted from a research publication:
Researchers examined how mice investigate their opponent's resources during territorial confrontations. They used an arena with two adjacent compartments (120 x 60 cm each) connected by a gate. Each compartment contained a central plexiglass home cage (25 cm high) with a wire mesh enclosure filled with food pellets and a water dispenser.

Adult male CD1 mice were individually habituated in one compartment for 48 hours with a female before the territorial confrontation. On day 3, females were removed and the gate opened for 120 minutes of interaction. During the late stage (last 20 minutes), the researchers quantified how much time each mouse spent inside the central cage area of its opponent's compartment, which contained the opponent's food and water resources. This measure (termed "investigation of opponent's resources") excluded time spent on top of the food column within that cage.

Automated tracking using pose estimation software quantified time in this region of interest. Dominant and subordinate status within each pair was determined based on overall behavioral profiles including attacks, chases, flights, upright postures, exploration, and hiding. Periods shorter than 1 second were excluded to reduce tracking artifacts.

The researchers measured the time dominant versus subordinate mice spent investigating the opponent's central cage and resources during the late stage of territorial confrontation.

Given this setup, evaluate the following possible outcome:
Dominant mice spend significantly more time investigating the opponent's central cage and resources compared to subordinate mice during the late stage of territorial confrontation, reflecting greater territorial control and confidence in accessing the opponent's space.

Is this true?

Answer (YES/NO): NO